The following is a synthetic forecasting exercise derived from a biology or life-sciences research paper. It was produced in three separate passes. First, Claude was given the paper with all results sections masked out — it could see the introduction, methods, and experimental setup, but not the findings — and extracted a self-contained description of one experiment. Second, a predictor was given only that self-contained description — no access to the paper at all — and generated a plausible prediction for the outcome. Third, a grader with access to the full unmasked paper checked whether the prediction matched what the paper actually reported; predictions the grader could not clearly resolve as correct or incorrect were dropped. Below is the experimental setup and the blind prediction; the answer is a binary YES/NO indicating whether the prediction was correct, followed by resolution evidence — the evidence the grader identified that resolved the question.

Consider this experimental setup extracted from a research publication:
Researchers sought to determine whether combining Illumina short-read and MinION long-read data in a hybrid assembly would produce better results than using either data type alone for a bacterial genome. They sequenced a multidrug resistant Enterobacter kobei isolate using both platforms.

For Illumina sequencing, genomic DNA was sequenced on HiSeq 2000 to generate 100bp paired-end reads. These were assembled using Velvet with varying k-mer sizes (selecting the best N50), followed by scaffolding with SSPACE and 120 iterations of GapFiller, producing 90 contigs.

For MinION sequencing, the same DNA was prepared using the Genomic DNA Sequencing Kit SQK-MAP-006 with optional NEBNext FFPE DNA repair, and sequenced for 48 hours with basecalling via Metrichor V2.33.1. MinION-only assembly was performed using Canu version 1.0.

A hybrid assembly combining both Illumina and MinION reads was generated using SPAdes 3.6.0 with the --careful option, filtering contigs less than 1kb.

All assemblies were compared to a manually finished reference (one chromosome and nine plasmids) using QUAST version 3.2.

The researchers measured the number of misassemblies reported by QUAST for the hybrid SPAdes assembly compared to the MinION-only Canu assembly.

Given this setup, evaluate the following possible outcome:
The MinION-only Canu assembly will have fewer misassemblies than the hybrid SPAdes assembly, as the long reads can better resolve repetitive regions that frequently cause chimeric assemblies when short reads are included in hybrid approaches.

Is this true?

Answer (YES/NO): YES